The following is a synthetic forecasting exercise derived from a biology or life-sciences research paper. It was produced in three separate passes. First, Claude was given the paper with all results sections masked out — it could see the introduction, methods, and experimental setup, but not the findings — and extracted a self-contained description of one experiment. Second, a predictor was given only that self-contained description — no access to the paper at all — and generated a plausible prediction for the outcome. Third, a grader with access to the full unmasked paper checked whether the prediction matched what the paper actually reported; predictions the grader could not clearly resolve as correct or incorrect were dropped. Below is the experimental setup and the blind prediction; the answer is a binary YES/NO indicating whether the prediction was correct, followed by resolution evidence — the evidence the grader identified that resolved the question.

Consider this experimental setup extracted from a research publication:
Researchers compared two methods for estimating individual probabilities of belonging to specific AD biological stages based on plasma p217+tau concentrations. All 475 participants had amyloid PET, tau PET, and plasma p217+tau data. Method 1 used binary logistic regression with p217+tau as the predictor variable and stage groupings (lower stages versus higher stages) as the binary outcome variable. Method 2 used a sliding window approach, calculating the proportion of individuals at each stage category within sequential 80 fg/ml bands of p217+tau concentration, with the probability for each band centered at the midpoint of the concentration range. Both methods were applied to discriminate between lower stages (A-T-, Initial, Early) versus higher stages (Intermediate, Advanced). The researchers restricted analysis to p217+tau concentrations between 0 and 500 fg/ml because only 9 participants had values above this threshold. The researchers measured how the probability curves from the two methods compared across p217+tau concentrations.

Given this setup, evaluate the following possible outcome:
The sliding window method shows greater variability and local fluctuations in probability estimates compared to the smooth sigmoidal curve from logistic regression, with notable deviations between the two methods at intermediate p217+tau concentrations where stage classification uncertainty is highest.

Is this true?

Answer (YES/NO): NO